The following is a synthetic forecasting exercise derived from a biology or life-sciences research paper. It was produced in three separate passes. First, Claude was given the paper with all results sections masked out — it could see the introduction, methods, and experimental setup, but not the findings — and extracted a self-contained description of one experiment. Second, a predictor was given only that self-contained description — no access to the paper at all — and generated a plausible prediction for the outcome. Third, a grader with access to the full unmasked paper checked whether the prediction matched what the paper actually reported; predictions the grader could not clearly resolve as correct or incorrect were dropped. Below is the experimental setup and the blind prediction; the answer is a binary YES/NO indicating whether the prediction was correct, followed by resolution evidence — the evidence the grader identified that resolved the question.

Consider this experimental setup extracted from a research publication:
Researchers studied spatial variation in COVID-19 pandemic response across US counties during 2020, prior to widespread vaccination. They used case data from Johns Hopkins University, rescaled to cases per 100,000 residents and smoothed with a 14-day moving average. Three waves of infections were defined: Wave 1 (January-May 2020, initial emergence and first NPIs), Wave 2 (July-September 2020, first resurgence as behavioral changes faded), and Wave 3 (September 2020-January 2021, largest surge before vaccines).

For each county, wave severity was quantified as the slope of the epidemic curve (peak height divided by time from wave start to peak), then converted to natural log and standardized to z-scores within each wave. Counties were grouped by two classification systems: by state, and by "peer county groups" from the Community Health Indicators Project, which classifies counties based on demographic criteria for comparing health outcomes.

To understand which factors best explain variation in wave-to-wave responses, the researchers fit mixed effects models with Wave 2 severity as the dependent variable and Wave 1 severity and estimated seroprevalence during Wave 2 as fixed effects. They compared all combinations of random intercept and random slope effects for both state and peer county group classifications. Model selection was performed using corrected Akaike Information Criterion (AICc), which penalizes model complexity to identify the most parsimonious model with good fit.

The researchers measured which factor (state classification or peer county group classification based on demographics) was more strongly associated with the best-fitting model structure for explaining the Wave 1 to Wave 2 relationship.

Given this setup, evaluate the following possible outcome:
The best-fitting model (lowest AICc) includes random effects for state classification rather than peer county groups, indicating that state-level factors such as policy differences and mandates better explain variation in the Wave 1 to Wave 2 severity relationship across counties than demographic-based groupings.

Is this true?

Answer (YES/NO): NO